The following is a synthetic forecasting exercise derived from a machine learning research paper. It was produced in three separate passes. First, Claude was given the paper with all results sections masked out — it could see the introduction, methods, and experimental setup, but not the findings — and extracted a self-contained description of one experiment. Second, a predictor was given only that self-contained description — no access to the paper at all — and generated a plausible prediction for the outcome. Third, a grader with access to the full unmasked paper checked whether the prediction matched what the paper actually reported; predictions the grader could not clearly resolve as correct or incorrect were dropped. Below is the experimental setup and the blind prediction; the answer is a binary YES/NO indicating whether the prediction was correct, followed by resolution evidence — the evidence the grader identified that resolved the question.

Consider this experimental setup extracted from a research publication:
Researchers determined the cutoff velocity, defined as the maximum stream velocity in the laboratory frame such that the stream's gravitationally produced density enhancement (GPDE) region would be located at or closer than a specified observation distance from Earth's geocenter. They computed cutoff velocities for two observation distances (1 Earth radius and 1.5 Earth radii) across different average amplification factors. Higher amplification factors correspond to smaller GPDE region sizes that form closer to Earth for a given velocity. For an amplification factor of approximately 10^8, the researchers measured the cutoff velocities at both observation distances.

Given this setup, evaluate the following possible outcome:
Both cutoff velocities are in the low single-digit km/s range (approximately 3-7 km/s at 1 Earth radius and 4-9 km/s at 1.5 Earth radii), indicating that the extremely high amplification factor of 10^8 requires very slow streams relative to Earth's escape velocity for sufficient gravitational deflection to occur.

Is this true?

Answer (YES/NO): NO